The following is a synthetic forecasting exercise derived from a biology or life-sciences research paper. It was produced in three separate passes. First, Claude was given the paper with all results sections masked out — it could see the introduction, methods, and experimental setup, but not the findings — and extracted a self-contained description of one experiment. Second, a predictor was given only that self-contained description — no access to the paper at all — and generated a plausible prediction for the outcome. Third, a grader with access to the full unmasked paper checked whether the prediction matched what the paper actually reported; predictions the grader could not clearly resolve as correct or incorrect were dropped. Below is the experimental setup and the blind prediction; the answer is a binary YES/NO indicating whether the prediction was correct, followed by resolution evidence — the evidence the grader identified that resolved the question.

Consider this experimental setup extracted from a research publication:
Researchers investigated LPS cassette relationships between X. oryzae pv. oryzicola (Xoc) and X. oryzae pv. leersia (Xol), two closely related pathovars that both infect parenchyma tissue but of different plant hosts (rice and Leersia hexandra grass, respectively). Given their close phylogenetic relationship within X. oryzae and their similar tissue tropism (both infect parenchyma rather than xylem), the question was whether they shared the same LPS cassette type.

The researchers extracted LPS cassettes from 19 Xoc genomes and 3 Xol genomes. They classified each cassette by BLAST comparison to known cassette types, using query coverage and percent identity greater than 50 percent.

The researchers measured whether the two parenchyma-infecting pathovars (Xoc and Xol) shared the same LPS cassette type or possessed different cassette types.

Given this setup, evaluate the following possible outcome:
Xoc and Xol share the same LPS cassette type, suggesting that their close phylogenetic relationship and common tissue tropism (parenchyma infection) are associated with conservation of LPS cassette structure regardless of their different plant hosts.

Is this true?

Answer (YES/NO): YES